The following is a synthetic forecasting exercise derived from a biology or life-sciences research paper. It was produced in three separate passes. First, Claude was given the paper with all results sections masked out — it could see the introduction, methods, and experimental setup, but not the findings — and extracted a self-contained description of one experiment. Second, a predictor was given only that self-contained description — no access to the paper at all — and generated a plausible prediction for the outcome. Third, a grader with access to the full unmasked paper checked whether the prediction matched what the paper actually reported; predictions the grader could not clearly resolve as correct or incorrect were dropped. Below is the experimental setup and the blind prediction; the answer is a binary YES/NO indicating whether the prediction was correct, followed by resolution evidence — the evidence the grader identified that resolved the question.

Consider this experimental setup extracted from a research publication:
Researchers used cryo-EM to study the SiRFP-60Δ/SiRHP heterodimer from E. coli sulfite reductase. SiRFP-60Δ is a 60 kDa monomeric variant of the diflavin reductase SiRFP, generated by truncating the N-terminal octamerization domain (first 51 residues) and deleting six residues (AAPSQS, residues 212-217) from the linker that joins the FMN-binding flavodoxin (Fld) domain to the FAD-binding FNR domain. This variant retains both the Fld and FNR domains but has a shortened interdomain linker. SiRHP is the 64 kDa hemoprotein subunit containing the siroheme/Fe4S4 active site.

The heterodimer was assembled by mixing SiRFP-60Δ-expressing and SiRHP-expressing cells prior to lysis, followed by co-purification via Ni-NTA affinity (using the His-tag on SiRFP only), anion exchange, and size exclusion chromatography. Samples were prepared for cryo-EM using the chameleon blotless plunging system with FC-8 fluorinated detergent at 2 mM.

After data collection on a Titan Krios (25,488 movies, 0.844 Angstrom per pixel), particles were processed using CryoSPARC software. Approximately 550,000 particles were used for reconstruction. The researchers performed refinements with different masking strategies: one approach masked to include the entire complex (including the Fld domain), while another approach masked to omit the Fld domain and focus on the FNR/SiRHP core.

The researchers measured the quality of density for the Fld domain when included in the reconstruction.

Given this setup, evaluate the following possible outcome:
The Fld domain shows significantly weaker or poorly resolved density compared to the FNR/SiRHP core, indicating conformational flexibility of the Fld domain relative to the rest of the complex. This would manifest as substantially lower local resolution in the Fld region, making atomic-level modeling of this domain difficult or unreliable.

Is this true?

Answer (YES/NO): YES